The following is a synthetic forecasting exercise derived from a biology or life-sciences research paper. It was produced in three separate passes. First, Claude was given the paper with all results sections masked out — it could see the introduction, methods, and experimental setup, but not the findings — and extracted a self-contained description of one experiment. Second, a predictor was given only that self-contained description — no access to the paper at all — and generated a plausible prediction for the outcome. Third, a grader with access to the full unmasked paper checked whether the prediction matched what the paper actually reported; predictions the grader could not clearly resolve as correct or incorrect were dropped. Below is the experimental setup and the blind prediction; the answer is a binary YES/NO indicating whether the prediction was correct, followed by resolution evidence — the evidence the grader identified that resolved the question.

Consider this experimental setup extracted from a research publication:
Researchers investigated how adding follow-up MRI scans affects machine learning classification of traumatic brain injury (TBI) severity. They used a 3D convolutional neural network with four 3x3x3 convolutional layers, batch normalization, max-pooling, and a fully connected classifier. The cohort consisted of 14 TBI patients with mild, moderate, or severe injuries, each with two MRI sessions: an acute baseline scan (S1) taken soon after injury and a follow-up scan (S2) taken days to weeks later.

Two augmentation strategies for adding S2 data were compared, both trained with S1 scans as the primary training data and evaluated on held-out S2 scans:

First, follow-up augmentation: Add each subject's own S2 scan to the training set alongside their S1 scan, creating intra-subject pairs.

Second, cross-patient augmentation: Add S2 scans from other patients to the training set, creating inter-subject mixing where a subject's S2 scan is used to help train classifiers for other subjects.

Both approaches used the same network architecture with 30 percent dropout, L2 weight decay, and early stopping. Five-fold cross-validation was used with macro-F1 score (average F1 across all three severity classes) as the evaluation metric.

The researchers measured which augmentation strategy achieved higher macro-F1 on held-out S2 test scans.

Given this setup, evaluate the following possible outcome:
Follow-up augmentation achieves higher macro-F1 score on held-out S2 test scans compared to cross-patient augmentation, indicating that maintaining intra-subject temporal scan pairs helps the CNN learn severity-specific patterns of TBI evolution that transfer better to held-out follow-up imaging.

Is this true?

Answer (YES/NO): NO